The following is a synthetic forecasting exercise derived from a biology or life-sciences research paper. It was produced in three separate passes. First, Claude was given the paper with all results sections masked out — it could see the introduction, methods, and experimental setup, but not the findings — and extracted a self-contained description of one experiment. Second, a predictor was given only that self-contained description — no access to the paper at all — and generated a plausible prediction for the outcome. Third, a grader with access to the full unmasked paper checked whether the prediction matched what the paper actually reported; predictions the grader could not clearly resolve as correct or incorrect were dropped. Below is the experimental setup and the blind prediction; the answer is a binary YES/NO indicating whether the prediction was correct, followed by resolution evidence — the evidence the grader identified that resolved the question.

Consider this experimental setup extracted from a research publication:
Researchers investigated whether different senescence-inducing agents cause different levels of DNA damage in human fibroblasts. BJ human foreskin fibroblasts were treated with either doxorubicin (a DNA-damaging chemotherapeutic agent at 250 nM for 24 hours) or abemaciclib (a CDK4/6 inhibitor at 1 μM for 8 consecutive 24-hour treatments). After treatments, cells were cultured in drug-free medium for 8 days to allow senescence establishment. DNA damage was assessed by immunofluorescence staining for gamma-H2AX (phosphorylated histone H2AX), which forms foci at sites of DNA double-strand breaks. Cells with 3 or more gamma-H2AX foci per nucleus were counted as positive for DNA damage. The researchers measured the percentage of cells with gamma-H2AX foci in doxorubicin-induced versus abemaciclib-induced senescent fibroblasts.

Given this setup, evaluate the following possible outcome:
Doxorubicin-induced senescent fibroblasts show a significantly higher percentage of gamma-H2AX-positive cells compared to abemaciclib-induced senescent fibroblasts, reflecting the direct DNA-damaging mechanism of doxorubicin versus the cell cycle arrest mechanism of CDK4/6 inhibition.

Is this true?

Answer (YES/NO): YES